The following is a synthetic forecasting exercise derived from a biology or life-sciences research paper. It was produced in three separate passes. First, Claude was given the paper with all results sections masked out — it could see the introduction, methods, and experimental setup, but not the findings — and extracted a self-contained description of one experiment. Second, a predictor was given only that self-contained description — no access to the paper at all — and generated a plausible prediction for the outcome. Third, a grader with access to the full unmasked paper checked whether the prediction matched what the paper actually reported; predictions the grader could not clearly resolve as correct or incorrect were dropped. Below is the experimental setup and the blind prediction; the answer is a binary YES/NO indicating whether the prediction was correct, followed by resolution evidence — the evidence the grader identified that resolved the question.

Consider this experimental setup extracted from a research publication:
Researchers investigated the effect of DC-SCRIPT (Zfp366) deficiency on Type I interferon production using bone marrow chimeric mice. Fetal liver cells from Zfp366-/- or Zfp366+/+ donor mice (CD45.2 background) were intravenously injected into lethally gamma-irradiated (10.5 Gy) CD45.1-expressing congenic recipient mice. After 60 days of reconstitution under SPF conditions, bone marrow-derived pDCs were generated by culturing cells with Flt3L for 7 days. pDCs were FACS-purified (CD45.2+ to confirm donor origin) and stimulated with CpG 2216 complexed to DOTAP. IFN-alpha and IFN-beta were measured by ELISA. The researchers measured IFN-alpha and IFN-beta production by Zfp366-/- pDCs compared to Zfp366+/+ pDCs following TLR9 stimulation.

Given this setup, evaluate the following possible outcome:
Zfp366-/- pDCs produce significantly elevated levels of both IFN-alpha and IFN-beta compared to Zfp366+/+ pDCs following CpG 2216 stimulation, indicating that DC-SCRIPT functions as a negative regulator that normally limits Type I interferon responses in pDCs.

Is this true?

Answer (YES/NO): YES